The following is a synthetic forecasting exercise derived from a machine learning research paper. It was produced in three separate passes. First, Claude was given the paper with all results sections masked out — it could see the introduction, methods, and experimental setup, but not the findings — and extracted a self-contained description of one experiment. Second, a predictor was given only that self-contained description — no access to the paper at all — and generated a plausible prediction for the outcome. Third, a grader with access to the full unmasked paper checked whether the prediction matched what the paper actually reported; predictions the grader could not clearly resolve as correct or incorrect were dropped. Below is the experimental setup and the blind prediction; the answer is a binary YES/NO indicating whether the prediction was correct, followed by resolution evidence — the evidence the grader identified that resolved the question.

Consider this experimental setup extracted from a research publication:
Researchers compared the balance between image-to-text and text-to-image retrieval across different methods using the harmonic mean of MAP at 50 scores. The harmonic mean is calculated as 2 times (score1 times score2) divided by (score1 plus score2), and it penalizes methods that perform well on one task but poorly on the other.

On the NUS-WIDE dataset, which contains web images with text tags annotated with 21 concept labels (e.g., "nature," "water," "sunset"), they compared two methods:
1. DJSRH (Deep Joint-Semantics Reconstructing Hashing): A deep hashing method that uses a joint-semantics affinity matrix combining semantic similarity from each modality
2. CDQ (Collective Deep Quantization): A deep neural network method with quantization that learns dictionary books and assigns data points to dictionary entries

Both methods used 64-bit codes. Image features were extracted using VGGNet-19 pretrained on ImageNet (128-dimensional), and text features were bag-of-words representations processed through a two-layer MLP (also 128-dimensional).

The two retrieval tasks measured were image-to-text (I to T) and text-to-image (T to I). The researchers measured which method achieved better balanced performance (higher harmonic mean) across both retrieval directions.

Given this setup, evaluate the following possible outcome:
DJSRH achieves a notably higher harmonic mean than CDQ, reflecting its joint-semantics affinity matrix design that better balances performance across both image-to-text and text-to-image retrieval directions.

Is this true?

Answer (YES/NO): NO